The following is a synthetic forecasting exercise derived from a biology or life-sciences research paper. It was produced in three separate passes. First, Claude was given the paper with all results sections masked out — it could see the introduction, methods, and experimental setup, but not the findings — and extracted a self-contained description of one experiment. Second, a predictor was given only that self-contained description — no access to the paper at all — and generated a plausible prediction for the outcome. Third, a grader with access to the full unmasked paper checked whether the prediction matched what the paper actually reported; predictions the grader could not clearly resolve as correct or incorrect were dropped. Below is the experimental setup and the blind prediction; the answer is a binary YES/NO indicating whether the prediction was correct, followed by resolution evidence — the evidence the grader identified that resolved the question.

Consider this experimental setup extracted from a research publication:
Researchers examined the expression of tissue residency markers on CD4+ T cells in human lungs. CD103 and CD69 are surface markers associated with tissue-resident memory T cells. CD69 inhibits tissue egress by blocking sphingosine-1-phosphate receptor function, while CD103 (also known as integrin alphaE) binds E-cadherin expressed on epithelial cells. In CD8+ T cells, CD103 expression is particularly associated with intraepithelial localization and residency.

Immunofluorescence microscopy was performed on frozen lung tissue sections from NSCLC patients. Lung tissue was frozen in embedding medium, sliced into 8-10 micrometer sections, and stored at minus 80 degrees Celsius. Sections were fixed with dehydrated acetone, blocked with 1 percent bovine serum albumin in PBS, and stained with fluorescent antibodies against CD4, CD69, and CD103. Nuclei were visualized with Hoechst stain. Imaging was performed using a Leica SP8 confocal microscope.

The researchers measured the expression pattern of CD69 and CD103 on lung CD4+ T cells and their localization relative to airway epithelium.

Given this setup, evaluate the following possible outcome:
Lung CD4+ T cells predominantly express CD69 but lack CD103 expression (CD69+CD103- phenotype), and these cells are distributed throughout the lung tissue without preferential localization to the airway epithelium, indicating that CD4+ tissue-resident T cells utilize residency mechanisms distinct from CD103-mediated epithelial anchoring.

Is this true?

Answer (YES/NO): NO